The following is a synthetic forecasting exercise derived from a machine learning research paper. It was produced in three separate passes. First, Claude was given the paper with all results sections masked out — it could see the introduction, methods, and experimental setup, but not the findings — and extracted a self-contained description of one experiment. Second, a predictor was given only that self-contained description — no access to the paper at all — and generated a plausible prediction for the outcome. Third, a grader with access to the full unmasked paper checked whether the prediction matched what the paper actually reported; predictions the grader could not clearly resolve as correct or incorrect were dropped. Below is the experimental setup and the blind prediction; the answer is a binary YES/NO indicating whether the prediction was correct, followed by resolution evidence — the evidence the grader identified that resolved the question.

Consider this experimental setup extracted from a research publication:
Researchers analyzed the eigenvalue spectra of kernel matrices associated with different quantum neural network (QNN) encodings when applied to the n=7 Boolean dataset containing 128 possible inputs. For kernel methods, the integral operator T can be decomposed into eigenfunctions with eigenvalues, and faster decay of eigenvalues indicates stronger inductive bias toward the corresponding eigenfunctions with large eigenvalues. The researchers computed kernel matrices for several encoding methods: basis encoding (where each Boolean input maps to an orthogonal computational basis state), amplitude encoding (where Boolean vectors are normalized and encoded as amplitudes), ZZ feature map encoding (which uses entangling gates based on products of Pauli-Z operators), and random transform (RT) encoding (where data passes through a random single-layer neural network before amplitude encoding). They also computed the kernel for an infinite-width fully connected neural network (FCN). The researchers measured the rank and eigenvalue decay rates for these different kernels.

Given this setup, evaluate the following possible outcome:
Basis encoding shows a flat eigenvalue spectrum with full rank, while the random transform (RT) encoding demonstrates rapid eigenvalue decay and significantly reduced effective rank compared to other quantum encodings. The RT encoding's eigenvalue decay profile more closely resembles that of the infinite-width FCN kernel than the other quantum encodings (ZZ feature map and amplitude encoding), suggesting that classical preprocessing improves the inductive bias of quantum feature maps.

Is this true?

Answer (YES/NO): NO